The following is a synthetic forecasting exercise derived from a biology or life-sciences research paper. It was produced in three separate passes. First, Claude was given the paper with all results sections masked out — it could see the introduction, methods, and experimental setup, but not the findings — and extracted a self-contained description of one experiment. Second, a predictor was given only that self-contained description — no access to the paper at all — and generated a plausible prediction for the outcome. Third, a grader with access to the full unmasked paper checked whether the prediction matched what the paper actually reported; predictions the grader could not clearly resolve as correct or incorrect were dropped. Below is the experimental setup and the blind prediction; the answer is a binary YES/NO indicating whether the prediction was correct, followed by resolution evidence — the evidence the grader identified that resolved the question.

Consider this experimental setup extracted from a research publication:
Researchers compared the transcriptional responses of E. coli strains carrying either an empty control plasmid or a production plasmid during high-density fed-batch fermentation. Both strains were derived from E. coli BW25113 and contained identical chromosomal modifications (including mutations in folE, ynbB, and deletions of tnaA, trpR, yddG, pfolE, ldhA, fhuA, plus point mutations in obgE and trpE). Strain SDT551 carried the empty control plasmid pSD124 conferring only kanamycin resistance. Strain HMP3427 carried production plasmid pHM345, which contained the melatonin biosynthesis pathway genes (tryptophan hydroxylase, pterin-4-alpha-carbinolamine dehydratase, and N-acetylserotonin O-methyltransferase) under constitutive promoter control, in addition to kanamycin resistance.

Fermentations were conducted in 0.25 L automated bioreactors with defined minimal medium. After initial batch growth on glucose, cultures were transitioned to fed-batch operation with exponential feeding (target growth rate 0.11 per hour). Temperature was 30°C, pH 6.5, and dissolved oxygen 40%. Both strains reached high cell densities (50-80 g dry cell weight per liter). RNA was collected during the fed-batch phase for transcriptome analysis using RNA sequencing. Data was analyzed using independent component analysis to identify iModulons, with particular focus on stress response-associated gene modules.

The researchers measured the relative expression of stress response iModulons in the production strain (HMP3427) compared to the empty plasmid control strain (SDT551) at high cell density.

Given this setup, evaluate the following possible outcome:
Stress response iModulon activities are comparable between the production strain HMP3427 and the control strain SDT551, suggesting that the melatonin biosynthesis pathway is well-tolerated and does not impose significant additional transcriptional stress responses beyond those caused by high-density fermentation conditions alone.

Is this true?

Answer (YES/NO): NO